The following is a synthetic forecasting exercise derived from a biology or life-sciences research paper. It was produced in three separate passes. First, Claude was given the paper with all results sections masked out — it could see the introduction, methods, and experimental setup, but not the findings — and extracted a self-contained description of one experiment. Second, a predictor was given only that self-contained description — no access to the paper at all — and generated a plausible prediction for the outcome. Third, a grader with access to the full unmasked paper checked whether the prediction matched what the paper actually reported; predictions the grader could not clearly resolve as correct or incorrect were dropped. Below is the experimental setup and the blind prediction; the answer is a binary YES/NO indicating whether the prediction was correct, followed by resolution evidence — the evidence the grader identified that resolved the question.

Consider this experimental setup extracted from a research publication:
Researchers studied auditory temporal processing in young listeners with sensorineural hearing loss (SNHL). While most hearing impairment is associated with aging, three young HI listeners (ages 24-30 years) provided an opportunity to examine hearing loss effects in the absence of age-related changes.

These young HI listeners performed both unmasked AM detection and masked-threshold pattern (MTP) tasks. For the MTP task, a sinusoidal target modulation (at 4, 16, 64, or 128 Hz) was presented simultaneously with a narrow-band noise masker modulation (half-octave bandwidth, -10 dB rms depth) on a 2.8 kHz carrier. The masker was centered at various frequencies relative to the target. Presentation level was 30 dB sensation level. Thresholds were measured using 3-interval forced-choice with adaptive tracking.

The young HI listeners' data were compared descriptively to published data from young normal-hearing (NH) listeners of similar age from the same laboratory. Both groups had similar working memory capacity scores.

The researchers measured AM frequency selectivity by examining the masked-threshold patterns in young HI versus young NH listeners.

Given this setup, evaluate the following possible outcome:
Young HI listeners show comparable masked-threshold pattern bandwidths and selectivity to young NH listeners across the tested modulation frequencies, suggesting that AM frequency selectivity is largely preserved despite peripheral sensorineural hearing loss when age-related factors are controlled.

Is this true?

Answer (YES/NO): NO